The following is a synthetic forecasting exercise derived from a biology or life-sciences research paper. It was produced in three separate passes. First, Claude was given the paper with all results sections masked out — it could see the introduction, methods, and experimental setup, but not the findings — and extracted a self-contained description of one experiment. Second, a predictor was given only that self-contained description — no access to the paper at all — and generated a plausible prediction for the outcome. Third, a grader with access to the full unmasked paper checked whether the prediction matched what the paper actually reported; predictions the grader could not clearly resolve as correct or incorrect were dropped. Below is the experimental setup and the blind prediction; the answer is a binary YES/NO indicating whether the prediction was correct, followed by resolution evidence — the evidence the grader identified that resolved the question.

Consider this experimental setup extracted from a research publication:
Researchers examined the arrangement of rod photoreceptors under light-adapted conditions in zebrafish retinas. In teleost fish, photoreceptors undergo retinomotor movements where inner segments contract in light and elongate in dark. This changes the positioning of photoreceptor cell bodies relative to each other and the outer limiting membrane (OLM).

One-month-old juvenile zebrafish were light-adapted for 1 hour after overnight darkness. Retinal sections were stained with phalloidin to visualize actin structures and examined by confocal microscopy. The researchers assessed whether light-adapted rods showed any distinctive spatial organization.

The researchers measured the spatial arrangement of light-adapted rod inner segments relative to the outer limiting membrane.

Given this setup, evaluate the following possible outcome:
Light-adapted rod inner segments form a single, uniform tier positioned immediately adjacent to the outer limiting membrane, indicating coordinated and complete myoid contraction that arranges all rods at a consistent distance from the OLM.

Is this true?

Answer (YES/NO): NO